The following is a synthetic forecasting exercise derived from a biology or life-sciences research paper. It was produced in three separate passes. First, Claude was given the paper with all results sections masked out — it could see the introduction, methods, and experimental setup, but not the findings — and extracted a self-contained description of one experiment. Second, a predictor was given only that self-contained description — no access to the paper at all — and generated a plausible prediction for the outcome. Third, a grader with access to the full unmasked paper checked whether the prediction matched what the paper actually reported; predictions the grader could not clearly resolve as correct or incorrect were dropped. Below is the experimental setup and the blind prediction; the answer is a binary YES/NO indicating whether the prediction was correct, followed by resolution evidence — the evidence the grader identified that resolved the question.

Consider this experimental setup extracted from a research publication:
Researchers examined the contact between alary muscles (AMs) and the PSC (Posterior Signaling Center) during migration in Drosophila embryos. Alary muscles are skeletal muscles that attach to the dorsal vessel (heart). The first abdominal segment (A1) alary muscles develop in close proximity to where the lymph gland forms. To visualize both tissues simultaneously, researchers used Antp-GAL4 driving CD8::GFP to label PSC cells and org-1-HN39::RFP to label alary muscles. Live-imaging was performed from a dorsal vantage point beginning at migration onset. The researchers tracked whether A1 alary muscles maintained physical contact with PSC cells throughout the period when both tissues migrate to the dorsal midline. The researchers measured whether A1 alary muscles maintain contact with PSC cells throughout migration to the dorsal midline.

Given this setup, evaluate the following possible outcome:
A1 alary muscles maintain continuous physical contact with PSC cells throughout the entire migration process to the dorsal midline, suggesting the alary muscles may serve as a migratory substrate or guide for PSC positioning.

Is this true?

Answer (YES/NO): YES